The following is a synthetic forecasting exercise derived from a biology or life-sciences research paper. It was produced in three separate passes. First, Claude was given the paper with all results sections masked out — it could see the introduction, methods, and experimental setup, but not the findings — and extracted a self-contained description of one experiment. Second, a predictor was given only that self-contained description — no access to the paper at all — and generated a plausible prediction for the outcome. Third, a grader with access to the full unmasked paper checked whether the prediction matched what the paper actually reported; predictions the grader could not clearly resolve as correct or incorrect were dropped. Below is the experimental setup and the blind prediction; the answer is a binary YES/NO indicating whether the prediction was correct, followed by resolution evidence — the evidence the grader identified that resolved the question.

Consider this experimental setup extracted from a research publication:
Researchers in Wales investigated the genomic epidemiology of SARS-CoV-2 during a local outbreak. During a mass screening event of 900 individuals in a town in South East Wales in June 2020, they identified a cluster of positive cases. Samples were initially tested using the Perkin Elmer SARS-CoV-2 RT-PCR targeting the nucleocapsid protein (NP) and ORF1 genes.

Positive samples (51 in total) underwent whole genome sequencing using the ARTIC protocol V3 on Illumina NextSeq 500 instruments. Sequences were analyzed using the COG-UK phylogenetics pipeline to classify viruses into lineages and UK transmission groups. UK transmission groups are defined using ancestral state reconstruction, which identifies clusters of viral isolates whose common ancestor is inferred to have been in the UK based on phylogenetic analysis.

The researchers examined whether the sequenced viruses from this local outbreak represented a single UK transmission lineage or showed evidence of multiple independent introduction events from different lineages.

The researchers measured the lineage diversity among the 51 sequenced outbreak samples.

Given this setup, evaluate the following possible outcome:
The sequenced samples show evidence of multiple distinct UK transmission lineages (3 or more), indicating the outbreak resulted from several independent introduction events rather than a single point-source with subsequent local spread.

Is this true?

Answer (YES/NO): NO